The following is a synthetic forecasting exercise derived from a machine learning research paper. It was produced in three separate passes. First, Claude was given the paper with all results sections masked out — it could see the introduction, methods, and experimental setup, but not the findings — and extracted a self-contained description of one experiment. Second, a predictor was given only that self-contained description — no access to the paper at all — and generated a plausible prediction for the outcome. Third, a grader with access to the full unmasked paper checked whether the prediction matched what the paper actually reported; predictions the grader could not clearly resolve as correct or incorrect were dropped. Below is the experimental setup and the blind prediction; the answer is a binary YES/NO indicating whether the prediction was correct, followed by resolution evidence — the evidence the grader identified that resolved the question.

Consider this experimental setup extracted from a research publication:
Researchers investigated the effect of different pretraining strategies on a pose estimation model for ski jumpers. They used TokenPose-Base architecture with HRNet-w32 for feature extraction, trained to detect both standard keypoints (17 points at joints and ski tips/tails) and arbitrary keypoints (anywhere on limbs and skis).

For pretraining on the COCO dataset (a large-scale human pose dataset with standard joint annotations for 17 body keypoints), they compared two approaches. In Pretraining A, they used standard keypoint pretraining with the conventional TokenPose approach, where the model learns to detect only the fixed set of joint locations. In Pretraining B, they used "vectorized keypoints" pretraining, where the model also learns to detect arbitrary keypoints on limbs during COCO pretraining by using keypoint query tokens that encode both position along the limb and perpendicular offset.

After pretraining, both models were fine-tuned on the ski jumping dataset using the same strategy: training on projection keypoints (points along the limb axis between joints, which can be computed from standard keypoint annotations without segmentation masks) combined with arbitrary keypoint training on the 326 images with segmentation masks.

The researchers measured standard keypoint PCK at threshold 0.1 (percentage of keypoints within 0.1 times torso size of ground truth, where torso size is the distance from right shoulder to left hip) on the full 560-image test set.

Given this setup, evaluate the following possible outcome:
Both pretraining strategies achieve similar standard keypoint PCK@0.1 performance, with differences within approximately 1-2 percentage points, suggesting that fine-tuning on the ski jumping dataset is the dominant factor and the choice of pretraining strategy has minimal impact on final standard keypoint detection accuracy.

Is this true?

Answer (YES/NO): YES